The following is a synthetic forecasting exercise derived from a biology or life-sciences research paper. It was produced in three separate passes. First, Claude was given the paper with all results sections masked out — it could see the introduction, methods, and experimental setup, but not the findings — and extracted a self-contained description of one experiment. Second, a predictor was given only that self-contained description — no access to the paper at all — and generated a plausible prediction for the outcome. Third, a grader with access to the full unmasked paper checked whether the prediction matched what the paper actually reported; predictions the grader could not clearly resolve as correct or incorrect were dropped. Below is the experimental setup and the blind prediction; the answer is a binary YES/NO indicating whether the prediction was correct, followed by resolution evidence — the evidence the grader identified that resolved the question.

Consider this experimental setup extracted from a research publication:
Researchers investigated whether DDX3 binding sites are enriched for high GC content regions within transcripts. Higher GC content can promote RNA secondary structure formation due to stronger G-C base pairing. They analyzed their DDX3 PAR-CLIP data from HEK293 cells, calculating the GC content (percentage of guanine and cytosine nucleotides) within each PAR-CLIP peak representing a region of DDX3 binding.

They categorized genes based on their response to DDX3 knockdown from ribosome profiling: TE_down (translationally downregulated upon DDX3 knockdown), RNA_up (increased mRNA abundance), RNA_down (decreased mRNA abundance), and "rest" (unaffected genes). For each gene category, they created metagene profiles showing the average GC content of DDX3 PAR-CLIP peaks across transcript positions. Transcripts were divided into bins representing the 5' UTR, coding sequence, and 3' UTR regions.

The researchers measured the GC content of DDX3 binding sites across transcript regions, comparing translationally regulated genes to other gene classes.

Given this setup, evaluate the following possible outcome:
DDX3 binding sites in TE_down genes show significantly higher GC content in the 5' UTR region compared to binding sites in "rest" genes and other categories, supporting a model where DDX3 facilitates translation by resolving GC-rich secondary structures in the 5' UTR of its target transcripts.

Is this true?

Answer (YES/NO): YES